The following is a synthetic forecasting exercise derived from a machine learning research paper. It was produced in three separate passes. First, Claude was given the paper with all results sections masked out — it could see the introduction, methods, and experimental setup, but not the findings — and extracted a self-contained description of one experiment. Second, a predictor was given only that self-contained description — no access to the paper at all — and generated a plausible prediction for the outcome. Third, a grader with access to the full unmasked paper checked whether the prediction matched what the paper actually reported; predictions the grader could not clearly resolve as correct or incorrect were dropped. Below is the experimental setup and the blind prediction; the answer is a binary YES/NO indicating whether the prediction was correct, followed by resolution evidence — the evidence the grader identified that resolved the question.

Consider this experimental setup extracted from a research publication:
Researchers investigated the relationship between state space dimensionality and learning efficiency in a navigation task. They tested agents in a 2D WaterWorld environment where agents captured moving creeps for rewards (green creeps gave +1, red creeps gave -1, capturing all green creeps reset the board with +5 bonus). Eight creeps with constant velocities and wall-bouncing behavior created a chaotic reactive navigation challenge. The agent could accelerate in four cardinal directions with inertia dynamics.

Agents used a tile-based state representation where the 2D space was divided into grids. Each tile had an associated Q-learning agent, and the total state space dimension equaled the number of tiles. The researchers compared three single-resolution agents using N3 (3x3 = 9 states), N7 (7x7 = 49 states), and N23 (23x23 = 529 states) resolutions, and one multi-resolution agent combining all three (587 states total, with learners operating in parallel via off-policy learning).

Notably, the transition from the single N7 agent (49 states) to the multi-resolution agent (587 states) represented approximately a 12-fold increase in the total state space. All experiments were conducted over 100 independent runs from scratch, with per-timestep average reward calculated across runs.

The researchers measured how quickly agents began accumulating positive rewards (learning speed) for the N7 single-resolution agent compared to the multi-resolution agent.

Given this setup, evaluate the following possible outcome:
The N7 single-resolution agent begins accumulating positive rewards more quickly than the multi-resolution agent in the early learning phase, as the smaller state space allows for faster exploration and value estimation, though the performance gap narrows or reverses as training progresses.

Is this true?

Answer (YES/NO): NO